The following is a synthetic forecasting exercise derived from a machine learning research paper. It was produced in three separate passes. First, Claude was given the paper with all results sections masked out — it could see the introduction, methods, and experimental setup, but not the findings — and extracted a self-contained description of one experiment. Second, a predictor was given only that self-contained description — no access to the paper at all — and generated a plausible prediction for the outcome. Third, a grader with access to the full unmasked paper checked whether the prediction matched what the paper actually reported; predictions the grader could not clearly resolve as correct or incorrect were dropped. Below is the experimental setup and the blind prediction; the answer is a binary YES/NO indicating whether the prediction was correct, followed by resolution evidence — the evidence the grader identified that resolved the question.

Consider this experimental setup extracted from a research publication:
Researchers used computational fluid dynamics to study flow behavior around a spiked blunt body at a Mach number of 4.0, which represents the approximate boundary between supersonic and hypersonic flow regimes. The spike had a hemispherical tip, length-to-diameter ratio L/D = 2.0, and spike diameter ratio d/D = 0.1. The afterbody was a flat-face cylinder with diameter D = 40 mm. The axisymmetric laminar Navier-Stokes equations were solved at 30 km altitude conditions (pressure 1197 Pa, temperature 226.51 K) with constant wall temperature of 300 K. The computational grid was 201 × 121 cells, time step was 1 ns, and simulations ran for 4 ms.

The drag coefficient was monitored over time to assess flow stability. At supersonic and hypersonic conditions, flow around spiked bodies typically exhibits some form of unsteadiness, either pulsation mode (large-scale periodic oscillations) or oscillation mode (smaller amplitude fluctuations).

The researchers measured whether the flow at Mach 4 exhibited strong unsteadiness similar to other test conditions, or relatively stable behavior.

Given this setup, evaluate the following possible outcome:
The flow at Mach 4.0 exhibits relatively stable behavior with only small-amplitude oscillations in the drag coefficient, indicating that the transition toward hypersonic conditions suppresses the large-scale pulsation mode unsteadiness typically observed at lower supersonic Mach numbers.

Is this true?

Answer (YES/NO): YES